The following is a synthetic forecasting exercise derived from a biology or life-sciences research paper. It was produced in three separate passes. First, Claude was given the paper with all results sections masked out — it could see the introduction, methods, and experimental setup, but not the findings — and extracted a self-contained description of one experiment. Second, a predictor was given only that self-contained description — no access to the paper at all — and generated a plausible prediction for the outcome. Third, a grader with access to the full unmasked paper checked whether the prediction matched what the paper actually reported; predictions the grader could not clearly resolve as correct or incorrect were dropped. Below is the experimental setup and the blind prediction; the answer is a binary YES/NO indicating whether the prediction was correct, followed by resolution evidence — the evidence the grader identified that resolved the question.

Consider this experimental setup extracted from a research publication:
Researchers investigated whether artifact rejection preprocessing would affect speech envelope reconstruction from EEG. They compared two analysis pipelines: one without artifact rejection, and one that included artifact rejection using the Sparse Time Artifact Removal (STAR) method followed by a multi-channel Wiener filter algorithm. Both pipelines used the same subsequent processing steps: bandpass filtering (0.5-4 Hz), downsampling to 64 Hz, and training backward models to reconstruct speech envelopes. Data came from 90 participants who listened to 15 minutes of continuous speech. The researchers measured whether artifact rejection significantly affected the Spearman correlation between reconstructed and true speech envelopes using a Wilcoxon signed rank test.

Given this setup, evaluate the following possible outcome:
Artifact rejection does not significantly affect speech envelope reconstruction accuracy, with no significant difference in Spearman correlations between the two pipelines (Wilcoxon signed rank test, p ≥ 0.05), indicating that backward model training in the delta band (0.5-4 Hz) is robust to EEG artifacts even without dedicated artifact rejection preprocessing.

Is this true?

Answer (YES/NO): YES